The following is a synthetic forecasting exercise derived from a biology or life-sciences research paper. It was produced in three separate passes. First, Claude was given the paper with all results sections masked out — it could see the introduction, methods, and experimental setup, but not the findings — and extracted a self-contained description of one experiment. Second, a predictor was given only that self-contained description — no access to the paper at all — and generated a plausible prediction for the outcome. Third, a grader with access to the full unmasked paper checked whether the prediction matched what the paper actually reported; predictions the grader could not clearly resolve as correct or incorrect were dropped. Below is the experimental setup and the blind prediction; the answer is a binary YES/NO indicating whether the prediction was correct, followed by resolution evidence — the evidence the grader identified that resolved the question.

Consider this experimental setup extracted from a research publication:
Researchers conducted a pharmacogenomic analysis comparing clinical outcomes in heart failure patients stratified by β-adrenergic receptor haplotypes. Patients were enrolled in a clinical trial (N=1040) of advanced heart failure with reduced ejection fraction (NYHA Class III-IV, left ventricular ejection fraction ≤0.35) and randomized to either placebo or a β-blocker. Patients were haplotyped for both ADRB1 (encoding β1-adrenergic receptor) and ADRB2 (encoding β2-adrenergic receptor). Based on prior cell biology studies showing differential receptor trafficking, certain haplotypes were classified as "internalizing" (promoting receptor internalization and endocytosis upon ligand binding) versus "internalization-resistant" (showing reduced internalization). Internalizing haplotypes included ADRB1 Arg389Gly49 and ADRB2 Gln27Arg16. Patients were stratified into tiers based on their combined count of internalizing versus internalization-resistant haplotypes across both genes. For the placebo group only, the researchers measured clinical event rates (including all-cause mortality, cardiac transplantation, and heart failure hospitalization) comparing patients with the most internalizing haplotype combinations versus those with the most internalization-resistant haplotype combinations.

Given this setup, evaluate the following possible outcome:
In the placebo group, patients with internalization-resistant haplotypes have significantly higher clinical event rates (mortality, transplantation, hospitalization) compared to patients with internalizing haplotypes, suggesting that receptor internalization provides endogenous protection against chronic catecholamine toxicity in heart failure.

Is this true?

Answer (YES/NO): YES